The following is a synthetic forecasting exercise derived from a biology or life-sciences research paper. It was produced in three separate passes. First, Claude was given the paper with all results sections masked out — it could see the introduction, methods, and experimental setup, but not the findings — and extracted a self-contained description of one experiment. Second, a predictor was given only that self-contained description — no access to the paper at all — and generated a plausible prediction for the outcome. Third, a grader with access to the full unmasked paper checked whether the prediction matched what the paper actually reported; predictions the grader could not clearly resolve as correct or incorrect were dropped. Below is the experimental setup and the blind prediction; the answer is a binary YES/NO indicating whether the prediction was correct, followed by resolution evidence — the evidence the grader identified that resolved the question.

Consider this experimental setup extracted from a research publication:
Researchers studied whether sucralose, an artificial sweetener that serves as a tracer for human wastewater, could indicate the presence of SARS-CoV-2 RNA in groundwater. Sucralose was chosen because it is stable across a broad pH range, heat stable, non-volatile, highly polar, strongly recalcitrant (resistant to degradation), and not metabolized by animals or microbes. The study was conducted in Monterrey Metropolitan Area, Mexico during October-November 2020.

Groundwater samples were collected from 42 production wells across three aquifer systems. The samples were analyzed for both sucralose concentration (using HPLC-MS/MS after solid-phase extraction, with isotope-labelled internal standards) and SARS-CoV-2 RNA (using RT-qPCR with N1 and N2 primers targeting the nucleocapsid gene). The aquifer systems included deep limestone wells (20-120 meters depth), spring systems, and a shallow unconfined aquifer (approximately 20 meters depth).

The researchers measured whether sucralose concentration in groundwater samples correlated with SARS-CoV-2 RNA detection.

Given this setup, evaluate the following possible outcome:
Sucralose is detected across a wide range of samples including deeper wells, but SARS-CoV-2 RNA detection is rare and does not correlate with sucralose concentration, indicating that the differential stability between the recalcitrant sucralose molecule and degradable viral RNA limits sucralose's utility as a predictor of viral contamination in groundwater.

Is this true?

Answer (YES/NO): NO